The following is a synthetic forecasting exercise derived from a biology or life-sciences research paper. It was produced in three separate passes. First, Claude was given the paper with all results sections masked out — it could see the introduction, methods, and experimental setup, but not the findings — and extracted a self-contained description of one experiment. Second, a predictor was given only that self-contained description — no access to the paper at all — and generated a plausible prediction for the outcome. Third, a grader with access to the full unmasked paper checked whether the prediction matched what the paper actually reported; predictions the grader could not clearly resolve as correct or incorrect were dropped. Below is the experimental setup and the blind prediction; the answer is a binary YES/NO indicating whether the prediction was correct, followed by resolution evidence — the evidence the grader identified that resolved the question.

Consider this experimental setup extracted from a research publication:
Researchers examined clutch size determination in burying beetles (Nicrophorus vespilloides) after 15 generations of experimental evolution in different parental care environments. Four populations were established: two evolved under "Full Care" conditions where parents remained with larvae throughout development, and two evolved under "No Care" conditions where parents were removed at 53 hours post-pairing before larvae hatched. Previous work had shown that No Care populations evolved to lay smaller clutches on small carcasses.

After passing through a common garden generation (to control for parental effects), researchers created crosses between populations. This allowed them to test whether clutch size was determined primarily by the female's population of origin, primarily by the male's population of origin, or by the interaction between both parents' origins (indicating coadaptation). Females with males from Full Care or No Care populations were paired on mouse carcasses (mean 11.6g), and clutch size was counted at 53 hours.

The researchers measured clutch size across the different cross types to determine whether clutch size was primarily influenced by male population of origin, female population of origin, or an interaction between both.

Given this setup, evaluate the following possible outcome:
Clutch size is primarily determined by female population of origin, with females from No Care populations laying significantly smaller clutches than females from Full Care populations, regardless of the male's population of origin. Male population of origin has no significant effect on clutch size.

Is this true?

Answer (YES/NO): NO